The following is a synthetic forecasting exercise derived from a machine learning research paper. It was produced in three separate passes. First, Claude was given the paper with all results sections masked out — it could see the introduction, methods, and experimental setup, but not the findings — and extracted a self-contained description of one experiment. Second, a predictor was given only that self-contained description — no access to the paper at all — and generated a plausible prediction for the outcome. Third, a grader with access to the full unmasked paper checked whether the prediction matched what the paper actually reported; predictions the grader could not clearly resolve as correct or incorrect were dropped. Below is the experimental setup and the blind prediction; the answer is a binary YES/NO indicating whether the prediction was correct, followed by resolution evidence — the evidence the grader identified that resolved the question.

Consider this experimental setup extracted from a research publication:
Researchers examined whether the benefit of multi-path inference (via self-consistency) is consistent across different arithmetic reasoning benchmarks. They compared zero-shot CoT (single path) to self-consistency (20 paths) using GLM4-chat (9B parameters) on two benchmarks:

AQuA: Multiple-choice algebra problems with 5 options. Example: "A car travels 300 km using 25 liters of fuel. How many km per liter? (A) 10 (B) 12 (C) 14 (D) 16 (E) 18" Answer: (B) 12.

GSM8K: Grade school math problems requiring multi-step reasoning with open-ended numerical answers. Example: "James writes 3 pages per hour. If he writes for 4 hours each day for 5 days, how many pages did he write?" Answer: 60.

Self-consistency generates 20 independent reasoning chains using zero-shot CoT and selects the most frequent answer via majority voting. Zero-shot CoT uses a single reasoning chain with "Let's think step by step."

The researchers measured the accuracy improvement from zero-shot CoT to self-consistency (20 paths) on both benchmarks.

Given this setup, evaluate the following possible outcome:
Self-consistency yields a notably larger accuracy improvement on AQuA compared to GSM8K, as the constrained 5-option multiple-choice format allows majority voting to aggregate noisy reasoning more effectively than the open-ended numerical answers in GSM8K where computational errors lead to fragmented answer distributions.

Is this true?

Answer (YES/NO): NO